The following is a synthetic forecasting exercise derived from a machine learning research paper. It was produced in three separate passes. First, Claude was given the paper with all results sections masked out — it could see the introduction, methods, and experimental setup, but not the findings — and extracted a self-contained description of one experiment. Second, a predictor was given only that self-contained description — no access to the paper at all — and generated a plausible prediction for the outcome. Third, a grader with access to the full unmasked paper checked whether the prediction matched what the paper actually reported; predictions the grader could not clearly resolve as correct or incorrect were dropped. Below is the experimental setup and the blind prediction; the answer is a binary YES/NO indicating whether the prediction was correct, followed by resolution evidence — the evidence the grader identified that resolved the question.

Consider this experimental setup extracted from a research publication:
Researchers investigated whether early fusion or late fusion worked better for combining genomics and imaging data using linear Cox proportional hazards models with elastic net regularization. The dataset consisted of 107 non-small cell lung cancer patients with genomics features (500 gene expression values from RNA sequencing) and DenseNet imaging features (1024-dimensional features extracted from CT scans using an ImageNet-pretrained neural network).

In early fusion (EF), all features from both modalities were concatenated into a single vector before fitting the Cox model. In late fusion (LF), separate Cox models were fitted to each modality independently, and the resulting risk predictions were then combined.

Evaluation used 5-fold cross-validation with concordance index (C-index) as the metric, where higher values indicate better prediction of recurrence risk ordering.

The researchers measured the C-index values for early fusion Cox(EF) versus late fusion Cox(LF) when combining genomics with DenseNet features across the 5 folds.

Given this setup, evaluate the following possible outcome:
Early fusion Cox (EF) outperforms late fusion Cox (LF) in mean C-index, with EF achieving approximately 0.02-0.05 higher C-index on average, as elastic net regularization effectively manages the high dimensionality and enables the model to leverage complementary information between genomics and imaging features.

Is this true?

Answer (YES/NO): YES